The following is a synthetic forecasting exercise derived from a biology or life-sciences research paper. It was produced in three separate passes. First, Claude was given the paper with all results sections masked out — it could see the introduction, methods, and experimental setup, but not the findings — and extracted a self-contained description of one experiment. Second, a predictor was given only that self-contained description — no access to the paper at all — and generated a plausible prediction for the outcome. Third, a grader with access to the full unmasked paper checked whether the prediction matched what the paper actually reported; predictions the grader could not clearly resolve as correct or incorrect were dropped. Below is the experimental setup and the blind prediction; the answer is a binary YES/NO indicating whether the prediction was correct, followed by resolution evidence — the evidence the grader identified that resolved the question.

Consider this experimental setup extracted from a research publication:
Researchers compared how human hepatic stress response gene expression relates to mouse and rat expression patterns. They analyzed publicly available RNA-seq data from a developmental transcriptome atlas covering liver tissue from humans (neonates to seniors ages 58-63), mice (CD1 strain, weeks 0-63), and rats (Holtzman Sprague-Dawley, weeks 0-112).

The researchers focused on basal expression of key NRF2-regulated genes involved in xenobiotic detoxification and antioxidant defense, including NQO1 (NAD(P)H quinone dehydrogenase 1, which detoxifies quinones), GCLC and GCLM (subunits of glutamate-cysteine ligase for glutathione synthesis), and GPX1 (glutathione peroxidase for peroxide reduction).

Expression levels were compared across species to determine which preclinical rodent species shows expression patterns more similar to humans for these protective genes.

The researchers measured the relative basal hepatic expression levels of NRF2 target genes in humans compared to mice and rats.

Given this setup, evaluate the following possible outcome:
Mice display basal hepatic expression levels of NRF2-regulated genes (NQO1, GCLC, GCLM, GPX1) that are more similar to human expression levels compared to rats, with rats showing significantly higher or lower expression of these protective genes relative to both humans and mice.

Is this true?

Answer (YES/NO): YES